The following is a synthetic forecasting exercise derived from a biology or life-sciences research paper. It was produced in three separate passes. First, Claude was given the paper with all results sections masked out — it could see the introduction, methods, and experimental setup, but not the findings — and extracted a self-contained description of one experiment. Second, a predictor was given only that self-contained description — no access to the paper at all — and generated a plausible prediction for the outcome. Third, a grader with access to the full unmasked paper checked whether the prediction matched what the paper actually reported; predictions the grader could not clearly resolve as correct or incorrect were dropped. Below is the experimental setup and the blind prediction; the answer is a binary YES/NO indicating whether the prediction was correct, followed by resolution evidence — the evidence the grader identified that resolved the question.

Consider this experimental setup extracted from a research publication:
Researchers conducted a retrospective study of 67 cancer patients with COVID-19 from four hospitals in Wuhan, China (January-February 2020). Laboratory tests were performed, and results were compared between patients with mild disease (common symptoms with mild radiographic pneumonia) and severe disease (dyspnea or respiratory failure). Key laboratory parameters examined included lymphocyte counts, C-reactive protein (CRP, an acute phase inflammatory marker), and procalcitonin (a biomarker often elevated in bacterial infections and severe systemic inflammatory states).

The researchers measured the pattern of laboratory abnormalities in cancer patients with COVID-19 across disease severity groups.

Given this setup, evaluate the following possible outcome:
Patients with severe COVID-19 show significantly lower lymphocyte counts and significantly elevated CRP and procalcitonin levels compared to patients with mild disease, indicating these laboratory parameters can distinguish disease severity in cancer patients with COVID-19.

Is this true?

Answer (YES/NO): YES